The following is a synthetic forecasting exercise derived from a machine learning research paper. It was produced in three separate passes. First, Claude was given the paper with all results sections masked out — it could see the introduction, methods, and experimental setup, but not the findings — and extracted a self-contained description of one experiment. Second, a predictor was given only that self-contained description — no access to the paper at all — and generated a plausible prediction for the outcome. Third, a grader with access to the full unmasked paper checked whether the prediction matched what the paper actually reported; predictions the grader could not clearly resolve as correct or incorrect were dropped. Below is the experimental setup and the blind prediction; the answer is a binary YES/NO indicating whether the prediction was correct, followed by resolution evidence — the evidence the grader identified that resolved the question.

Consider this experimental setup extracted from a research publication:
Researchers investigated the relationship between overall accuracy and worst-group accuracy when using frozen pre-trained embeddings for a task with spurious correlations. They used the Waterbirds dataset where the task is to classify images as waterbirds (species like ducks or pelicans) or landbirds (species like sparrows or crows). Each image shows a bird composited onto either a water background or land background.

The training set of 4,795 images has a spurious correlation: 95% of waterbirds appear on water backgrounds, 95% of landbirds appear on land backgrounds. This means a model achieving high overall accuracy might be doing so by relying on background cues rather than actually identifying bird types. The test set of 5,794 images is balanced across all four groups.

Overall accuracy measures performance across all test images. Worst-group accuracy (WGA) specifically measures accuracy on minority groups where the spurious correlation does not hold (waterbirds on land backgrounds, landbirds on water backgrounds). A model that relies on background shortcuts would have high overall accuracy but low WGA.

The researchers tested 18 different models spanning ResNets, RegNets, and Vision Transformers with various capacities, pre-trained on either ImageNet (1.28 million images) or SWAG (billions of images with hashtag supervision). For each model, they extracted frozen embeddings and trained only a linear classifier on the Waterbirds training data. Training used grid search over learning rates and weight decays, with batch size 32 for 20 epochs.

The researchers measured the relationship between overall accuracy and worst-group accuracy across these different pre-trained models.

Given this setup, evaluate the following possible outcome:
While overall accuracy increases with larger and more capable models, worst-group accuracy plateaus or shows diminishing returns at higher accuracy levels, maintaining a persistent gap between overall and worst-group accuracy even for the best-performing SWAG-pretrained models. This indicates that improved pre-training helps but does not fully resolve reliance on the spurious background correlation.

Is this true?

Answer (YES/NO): NO